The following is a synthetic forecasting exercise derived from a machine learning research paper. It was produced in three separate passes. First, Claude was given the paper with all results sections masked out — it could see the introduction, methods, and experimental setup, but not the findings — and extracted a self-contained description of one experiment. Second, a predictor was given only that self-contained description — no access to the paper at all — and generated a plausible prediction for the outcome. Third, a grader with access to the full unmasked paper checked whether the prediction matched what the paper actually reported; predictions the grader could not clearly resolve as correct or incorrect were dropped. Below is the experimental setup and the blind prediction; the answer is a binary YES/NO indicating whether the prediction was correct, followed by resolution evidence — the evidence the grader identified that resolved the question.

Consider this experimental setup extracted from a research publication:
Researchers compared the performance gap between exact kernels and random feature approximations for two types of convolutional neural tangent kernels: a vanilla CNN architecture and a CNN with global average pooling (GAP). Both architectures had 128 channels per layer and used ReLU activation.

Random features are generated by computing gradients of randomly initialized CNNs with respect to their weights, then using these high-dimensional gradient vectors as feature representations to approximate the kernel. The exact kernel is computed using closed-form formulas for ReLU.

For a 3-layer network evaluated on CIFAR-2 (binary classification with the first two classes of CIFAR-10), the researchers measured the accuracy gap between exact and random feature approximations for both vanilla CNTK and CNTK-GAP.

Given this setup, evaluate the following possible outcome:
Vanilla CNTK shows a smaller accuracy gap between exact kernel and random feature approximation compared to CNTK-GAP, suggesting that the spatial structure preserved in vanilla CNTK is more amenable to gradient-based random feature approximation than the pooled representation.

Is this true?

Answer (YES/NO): YES